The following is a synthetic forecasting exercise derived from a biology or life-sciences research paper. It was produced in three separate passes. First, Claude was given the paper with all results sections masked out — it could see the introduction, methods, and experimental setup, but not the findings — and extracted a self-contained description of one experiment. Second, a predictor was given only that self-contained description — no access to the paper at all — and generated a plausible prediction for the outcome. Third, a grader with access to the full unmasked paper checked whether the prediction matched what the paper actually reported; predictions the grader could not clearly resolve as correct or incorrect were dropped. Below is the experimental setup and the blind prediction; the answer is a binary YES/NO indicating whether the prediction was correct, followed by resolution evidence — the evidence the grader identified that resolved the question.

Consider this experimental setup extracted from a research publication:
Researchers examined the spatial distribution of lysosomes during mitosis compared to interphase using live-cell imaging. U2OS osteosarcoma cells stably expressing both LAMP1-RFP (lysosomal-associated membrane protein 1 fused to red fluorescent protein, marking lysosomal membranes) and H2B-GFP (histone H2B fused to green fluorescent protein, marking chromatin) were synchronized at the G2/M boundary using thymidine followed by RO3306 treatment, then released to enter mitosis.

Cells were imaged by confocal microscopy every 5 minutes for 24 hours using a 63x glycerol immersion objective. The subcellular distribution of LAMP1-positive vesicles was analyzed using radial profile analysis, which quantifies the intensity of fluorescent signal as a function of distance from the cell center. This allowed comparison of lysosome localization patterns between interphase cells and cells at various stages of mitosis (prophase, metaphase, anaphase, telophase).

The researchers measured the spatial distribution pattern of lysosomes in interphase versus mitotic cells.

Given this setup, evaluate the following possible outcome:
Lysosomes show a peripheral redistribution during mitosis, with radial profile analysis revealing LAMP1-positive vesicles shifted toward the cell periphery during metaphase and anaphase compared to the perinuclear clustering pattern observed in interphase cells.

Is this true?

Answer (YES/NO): NO